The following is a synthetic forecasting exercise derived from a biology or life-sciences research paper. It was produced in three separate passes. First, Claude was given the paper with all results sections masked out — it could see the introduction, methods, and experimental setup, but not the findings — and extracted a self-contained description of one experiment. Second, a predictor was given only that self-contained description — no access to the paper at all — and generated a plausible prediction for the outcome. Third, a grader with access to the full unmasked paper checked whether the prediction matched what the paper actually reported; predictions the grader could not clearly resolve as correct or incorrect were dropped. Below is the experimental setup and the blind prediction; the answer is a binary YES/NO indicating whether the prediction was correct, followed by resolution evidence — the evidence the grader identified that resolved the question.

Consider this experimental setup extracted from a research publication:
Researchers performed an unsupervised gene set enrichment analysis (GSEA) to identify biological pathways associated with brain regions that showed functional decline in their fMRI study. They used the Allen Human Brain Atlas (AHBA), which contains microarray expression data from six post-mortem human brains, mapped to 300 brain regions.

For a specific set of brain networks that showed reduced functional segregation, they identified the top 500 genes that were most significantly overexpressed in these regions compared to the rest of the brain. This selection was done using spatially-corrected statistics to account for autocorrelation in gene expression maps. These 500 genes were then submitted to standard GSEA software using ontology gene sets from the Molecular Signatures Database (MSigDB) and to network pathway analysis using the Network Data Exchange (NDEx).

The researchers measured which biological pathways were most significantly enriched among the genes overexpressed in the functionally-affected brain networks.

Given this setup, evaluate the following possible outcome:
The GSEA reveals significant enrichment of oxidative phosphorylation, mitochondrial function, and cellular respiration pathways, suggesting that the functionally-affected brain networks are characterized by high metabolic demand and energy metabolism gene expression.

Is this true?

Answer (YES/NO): NO